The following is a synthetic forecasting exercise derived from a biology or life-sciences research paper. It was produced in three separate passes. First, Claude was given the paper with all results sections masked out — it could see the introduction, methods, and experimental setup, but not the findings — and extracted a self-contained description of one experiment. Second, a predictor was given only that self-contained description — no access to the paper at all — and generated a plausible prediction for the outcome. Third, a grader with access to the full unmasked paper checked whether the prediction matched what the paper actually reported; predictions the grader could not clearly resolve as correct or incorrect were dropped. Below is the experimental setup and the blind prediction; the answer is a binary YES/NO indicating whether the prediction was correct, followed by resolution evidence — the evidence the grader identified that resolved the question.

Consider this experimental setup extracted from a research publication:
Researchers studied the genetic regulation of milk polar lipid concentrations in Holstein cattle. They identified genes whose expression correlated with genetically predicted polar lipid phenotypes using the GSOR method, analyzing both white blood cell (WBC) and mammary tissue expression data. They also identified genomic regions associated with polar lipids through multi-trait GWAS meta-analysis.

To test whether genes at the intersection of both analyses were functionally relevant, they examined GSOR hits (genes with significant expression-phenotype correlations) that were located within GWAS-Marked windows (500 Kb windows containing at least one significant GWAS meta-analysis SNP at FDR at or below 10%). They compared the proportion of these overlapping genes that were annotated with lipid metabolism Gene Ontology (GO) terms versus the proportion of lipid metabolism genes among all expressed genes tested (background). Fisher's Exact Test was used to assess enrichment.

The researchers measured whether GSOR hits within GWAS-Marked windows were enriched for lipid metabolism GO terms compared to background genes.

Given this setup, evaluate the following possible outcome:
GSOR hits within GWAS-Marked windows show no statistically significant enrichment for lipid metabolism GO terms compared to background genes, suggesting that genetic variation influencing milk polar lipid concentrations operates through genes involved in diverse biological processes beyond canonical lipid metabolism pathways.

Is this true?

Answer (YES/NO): NO